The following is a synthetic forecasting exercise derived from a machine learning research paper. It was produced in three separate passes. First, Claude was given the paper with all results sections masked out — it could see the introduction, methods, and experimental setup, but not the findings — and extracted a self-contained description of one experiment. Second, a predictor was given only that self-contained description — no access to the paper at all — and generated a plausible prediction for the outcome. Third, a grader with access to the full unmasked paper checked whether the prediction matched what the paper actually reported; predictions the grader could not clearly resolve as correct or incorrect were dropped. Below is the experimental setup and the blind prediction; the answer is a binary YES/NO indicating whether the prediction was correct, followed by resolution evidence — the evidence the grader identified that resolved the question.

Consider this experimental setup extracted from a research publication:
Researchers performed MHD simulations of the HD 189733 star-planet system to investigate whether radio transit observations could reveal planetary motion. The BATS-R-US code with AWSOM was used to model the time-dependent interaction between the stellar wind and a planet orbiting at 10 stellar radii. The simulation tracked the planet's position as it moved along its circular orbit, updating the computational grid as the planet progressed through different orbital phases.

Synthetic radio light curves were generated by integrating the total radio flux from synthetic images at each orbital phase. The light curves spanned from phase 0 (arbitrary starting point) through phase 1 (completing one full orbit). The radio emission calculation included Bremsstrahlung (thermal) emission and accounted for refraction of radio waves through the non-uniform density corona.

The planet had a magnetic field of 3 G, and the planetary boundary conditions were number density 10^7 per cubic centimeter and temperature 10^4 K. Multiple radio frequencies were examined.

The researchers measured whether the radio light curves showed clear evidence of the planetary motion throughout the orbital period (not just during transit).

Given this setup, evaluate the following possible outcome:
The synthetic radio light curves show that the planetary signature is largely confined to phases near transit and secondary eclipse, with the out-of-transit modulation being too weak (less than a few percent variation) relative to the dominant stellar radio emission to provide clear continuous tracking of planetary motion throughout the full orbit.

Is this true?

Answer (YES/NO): NO